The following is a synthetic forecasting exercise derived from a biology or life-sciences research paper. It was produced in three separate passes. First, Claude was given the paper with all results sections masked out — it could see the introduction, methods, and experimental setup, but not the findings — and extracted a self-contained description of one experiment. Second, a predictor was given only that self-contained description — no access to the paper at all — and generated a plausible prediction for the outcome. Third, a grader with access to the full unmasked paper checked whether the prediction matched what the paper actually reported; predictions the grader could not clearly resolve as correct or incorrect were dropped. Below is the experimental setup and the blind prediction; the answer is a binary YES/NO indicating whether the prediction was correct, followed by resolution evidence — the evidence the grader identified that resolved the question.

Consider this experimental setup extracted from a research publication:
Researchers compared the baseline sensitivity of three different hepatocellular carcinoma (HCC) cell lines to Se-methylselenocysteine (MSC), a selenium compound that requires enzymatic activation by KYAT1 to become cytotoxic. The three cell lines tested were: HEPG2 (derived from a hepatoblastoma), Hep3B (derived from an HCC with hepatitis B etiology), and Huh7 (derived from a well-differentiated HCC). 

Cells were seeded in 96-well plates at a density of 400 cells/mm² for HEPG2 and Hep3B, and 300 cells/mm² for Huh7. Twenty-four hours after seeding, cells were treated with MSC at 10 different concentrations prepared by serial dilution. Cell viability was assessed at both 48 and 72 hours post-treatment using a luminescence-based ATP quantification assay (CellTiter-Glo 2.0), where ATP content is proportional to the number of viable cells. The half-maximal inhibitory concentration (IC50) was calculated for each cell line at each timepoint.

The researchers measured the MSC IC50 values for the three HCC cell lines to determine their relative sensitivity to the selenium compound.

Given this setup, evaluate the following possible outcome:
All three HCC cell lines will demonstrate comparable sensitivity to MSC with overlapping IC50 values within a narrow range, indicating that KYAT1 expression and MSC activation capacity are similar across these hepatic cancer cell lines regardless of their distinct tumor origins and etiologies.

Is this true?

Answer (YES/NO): NO